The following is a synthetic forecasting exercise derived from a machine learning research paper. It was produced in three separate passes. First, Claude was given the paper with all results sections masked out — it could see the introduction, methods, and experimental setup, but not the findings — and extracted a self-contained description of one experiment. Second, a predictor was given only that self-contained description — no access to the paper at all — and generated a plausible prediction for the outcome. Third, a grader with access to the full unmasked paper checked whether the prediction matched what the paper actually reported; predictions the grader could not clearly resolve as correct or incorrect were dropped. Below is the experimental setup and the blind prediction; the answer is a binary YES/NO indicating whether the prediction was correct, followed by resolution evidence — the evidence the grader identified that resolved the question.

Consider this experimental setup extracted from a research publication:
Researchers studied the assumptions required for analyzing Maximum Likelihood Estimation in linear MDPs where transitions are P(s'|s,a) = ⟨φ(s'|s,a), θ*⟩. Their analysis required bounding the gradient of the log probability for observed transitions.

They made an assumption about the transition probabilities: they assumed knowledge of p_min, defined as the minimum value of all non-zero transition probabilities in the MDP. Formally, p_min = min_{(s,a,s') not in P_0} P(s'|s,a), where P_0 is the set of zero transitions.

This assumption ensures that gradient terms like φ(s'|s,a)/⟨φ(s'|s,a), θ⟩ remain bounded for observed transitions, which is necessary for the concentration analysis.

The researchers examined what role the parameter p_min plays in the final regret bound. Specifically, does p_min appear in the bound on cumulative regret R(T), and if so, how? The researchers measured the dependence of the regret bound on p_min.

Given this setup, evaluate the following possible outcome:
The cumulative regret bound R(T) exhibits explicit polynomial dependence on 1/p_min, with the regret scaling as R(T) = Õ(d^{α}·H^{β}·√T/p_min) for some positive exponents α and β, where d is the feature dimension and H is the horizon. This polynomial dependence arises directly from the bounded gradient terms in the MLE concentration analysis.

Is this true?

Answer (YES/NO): NO